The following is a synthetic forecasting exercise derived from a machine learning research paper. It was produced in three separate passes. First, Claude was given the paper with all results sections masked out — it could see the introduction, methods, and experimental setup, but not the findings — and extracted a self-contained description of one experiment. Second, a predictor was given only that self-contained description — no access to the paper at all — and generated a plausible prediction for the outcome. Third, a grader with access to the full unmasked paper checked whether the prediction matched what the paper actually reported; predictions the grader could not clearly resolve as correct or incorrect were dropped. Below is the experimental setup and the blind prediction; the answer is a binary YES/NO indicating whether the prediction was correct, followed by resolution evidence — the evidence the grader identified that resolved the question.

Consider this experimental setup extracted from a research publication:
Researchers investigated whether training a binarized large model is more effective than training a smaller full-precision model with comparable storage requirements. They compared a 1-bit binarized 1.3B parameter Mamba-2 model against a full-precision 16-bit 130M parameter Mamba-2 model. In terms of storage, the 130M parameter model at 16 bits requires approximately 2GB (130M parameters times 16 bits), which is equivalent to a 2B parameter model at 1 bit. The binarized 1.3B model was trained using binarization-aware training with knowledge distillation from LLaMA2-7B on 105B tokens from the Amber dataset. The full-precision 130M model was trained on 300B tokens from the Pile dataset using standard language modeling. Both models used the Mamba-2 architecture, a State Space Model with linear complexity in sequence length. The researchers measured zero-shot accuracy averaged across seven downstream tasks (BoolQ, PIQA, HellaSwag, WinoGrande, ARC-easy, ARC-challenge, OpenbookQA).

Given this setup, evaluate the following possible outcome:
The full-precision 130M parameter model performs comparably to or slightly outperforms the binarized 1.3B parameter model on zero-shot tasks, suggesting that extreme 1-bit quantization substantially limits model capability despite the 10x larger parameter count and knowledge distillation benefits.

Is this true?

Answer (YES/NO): NO